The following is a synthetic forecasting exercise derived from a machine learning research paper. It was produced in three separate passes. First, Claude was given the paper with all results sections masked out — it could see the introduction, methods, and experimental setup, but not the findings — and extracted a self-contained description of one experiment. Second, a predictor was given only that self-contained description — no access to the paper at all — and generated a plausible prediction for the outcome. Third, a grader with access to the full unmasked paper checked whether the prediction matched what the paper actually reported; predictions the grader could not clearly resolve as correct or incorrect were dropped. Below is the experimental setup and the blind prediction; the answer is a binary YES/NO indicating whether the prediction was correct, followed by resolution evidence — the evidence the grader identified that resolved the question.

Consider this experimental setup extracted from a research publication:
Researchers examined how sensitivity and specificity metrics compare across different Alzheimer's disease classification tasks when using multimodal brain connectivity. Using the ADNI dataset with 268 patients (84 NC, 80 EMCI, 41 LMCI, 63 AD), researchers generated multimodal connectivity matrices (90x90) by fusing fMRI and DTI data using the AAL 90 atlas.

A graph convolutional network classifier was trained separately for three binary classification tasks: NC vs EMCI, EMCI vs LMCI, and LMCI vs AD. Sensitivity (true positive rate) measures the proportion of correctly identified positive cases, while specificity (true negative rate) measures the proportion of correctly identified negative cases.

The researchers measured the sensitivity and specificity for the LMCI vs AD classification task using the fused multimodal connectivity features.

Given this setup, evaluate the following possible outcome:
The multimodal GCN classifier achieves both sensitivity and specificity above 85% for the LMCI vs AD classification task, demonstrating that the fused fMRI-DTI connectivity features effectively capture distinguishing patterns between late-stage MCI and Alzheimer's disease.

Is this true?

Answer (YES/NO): YES